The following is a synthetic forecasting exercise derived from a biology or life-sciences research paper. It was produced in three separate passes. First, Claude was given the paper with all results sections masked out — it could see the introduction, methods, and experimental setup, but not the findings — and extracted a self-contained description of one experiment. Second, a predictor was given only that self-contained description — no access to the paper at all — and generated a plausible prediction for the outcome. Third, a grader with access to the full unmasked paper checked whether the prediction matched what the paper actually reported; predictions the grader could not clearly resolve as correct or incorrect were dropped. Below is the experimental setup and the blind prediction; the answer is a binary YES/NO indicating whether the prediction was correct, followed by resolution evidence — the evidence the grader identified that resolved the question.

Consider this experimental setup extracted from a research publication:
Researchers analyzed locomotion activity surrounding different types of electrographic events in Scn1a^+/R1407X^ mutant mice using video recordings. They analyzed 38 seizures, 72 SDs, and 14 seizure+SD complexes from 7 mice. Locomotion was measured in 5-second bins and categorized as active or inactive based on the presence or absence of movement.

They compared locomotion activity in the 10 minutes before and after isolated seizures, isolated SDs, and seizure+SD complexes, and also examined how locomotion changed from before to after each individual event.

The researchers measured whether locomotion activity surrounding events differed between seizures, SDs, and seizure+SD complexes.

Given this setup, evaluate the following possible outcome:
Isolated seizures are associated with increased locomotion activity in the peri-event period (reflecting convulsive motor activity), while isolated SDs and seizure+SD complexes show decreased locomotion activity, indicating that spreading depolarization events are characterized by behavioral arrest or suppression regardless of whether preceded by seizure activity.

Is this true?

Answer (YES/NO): NO